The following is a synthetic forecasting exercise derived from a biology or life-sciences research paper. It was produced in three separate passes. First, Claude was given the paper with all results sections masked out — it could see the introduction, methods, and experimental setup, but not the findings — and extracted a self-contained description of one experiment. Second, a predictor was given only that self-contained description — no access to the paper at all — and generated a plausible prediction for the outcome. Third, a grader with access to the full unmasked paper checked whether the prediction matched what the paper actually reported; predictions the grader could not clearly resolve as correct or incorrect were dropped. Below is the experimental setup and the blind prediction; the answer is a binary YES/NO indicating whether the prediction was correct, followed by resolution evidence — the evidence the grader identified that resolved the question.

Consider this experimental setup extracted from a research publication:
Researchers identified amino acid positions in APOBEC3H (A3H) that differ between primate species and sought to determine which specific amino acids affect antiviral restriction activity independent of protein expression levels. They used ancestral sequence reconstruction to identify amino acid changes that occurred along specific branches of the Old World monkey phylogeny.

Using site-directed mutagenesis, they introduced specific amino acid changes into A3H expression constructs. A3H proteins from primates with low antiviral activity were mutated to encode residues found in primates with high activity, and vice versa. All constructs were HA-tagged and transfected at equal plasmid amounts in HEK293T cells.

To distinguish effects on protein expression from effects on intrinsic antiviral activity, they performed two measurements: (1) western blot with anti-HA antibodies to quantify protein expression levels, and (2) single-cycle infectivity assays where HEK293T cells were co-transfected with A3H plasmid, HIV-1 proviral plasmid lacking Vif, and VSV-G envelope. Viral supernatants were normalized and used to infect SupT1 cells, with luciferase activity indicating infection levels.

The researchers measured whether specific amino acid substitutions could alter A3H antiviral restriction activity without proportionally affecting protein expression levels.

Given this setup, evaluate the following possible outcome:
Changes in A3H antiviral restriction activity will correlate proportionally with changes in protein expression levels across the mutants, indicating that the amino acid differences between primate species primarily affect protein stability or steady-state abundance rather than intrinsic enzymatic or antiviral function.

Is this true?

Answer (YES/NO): NO